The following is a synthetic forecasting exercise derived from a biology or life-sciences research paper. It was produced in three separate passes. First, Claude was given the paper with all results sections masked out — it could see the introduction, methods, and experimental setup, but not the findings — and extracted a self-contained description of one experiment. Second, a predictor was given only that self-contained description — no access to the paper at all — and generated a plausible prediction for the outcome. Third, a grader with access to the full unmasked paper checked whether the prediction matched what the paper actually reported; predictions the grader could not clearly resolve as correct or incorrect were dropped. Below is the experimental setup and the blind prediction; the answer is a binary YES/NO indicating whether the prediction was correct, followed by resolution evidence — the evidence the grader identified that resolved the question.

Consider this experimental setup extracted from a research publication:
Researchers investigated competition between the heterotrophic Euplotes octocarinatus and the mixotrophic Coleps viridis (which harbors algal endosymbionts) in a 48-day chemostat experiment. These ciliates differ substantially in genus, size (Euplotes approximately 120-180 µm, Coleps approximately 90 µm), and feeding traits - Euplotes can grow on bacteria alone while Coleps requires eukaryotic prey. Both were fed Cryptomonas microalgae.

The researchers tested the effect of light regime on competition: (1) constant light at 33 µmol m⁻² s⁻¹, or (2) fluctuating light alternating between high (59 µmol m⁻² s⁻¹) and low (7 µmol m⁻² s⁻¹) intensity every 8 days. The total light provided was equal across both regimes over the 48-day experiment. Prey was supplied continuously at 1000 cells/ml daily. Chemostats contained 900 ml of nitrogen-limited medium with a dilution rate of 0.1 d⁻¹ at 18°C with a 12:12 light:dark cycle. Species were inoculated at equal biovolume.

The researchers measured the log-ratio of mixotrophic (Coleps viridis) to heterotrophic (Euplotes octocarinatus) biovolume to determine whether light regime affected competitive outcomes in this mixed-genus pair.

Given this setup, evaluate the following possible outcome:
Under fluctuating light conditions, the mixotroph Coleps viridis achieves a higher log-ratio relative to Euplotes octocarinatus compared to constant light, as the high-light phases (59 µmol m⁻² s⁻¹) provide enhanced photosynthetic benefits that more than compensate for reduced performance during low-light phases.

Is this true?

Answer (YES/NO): YES